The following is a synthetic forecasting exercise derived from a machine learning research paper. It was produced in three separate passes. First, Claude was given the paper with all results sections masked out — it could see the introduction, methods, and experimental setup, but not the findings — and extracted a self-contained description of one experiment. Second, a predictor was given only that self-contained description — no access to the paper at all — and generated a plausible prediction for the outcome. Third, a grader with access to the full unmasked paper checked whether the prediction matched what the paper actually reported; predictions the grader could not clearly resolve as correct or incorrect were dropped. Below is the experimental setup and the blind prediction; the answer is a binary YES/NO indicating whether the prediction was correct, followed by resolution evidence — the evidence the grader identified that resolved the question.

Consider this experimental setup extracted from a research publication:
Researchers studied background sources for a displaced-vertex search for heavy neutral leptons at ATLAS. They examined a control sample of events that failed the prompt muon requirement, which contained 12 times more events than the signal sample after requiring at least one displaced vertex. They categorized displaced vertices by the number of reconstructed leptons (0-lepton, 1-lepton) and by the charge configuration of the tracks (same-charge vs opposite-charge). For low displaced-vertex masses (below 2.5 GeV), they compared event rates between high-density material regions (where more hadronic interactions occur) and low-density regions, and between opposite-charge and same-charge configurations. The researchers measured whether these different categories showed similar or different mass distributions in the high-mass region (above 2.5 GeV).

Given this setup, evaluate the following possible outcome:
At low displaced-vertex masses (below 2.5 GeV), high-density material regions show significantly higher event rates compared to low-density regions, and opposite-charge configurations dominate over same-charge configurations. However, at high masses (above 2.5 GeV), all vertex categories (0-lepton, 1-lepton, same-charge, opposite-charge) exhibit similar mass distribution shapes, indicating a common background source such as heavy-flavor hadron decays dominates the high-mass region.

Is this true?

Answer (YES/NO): NO